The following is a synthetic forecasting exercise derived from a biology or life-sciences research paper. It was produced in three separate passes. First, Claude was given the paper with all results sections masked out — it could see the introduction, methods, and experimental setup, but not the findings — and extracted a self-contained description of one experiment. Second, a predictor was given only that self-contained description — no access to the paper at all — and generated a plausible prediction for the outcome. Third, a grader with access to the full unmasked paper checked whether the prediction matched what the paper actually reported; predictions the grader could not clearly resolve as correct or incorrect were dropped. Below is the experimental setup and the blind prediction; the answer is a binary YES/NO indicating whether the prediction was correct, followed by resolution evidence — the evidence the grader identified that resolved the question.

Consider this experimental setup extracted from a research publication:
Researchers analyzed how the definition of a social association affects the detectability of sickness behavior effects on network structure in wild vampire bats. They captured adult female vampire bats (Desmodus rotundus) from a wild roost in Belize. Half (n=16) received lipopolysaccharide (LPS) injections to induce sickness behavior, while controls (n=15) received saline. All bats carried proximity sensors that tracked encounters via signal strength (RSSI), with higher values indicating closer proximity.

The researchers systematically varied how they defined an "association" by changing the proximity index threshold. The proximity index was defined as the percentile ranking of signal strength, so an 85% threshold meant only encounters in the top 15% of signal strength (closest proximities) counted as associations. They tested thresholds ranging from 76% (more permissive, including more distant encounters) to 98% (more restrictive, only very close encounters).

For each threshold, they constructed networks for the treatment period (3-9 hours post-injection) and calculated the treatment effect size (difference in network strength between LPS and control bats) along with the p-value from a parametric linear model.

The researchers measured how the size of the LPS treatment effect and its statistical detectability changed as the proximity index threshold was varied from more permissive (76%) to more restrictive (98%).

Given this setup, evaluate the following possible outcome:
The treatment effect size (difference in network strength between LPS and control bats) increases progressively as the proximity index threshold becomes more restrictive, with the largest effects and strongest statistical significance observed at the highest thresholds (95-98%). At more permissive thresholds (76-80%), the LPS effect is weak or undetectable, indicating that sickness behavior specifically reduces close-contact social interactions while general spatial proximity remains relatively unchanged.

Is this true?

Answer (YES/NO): NO